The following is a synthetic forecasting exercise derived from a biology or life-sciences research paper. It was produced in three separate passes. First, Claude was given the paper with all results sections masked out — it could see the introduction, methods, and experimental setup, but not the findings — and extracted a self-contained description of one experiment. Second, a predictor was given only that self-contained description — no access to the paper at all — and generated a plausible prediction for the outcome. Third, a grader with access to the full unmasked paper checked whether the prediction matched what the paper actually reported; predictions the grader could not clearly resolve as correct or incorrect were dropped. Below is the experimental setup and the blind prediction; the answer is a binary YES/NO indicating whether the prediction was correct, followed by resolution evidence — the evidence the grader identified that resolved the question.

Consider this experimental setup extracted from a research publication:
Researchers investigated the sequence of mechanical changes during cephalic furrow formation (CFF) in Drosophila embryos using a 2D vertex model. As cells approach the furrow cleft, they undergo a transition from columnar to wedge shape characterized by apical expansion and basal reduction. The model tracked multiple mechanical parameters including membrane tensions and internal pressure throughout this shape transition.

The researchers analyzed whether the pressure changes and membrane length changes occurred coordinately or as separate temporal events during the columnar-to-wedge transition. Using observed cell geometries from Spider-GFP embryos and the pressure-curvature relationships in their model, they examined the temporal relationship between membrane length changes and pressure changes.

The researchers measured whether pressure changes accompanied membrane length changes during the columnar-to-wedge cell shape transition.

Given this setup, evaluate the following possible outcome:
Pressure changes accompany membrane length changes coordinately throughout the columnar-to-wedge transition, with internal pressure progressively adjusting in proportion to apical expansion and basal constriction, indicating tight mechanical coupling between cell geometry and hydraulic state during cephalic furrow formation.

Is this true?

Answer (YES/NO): YES